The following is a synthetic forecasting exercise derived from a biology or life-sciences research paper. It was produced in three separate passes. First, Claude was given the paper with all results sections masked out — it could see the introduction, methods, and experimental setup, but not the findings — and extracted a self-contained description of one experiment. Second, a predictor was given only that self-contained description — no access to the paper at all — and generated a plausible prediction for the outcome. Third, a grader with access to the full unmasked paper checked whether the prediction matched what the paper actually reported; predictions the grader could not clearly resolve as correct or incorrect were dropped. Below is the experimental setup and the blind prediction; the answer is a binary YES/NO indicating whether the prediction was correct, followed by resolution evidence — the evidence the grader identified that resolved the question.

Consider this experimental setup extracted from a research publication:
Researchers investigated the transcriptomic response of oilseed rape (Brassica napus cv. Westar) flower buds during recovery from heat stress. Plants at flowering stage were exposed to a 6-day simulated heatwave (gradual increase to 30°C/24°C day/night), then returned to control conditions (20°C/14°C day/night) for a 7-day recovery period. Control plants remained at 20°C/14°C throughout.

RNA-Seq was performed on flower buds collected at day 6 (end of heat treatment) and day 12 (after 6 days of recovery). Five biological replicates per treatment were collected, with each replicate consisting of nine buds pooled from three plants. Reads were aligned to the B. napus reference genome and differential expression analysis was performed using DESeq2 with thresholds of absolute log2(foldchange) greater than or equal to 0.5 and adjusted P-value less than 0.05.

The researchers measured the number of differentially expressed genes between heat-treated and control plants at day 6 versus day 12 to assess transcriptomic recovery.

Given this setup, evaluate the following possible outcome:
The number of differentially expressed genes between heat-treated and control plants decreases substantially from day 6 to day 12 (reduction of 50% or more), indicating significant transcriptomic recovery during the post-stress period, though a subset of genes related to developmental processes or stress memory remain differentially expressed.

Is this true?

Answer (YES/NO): YES